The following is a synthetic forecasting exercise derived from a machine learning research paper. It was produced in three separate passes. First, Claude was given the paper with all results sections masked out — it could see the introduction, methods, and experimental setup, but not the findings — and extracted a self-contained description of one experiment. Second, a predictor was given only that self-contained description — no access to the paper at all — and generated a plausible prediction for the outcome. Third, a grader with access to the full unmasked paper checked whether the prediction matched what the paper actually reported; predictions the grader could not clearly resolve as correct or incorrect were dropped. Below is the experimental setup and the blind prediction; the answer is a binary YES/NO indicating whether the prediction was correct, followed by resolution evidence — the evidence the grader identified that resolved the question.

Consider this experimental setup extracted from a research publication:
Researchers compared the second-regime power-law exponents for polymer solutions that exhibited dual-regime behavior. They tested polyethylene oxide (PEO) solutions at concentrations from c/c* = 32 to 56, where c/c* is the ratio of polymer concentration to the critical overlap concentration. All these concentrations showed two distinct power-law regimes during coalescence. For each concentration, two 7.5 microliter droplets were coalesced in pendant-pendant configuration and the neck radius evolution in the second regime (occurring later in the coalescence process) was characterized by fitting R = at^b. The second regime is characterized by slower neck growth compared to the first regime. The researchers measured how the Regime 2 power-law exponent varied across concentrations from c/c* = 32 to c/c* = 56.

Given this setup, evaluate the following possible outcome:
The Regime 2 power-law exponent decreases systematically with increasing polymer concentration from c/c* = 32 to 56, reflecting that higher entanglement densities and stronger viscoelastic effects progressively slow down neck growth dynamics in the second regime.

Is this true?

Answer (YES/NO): NO